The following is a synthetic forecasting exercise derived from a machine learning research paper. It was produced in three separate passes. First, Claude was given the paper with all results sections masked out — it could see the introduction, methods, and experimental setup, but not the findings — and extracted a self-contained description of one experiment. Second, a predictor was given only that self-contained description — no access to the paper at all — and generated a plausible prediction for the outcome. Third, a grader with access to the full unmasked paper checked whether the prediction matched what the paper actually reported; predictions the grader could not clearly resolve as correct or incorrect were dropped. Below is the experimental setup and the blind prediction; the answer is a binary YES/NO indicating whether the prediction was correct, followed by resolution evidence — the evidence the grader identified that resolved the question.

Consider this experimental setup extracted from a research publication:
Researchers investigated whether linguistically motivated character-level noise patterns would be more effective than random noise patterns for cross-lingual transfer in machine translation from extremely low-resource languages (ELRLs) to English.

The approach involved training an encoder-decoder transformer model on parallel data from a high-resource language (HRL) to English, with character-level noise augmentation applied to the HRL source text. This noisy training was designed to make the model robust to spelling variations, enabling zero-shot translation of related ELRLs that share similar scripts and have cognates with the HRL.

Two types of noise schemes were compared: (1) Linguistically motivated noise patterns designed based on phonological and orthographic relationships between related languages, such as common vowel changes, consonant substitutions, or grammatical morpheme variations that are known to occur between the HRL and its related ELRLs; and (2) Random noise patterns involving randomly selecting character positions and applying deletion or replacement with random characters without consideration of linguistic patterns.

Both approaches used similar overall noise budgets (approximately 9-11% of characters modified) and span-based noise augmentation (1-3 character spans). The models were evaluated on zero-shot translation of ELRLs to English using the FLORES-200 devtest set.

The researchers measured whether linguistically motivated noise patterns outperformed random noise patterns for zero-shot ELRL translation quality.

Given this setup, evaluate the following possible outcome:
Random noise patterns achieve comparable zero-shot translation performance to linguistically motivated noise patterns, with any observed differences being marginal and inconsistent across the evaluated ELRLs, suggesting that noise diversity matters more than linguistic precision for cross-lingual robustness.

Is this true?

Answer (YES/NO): NO